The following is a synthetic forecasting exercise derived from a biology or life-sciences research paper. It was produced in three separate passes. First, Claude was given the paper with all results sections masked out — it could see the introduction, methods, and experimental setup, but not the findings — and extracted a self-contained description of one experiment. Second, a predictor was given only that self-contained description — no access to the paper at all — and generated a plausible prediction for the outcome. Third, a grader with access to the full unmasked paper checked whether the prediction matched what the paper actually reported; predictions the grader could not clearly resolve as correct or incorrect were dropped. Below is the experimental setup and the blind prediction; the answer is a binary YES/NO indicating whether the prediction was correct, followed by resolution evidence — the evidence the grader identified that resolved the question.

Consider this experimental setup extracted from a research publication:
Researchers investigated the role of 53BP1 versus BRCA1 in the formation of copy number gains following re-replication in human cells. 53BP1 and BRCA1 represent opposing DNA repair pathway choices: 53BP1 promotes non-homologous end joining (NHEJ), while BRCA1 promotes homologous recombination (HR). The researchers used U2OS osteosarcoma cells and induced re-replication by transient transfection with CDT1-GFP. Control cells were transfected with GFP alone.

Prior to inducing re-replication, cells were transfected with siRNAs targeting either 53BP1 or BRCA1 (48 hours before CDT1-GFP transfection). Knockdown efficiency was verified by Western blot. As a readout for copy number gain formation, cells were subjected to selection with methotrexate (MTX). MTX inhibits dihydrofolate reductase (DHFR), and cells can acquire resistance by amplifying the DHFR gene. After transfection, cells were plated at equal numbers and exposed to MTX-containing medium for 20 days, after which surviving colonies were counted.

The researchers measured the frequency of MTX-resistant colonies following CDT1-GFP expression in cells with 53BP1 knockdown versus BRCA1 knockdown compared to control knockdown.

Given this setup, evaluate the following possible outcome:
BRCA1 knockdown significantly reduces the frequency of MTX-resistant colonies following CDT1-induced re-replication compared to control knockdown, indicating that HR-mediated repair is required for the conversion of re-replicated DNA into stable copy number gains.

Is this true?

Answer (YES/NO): YES